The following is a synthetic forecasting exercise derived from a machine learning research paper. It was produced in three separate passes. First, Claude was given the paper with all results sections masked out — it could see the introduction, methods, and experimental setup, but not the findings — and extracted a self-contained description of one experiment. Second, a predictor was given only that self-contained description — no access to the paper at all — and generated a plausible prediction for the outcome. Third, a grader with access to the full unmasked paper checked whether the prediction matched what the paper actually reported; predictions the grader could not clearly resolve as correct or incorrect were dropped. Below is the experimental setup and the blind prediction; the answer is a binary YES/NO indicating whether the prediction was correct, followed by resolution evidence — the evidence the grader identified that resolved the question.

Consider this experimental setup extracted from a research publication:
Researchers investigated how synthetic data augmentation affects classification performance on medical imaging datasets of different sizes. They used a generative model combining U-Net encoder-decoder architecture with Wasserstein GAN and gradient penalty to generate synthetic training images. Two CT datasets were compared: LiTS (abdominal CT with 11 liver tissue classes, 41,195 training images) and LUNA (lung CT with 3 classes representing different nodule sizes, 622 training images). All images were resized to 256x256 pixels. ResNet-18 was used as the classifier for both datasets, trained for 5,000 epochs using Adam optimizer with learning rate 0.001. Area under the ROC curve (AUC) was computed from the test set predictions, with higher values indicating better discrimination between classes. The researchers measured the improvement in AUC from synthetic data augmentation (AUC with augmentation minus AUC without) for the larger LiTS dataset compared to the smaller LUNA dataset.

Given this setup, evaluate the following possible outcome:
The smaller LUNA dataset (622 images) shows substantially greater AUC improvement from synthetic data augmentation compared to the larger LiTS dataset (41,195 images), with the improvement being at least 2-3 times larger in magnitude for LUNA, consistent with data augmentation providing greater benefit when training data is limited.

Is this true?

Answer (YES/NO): YES